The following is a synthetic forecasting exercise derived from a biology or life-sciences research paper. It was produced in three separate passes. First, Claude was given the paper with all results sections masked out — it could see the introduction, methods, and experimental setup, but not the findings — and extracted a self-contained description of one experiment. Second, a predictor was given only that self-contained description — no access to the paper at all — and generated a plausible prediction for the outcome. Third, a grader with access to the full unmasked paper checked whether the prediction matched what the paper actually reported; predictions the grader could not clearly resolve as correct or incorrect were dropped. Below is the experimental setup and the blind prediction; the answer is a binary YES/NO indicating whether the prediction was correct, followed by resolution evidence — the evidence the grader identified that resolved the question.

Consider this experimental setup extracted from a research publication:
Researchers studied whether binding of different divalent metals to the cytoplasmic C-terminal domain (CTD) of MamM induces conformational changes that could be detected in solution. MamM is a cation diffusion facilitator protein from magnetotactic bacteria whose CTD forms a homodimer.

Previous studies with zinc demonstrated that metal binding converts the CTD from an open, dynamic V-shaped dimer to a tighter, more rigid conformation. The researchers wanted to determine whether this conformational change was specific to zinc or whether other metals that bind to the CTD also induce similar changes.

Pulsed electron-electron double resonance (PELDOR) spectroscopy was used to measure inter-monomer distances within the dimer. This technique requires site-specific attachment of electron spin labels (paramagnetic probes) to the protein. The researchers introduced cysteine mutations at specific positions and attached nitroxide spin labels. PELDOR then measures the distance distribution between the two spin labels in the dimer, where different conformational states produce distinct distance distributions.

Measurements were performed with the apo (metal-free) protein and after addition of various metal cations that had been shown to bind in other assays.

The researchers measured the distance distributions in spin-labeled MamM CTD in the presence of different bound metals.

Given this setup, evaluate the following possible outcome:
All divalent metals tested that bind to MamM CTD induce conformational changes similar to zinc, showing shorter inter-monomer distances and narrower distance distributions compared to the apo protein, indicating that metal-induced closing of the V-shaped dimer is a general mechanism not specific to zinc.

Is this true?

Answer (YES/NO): YES